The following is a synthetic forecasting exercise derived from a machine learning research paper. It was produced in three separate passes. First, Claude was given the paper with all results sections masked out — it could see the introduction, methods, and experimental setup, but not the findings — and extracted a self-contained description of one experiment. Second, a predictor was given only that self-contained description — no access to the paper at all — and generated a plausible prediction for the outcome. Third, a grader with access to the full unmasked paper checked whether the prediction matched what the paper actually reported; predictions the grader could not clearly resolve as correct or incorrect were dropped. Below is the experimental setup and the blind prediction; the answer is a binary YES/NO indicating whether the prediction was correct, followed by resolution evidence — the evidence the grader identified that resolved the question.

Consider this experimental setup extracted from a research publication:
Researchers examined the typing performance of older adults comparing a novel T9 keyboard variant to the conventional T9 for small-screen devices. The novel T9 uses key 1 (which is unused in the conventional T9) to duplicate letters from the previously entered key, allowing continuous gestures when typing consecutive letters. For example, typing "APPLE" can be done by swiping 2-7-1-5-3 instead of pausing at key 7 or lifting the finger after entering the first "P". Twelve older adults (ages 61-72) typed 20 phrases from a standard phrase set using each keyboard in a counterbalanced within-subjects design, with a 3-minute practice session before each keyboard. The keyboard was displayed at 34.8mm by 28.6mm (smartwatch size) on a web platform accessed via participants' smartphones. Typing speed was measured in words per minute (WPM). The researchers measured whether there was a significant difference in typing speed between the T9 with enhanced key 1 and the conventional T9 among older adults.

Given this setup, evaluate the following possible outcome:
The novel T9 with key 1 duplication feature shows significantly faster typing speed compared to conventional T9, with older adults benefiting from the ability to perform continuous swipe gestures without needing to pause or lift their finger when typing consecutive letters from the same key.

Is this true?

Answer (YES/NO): NO